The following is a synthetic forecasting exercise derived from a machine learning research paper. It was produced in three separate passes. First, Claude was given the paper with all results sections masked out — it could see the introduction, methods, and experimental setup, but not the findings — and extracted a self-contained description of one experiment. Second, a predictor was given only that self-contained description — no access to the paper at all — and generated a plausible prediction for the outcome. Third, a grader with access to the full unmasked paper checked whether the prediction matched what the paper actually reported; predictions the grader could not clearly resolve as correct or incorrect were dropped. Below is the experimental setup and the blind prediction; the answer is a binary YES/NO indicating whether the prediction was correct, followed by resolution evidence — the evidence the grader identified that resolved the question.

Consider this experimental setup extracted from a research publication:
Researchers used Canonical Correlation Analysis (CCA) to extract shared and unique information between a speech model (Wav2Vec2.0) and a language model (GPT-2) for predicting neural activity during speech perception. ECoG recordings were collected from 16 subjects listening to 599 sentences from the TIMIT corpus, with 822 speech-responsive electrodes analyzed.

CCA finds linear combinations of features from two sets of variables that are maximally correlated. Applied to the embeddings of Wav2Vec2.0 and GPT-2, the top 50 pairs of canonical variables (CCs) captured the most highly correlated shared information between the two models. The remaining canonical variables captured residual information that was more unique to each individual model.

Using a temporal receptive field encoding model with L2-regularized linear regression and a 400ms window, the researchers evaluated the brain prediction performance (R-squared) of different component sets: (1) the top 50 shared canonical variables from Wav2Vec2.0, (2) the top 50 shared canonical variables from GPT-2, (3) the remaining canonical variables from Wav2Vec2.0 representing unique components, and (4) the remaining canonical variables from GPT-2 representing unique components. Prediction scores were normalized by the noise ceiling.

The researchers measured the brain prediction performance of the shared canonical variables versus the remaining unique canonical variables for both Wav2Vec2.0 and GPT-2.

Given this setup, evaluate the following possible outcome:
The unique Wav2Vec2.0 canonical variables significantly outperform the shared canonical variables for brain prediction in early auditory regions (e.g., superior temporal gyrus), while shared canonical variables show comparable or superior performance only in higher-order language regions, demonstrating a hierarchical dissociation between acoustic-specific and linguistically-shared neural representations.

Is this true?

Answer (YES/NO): NO